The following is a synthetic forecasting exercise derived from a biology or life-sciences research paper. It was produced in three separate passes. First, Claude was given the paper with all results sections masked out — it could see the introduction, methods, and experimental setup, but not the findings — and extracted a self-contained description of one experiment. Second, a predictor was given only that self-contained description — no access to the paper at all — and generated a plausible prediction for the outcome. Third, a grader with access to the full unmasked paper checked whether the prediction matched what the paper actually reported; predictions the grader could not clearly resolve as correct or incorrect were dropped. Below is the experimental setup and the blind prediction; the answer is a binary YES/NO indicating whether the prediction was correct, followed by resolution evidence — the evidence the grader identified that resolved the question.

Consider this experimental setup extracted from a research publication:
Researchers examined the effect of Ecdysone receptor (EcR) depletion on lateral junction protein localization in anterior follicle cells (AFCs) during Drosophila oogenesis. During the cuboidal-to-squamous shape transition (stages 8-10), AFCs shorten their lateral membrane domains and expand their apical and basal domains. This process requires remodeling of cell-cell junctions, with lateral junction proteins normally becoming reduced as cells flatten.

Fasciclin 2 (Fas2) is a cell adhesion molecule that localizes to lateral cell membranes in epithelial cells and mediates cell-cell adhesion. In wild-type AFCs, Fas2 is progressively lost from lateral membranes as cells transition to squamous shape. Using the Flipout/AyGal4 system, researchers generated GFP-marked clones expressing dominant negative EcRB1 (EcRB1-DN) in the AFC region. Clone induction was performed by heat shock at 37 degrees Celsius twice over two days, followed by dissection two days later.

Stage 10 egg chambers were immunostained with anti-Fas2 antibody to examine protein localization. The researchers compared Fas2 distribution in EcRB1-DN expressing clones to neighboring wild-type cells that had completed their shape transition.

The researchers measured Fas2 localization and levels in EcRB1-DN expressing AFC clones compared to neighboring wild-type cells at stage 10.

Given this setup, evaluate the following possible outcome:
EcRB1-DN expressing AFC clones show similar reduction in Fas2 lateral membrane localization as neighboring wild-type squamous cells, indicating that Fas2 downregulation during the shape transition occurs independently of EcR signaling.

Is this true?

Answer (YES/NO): NO